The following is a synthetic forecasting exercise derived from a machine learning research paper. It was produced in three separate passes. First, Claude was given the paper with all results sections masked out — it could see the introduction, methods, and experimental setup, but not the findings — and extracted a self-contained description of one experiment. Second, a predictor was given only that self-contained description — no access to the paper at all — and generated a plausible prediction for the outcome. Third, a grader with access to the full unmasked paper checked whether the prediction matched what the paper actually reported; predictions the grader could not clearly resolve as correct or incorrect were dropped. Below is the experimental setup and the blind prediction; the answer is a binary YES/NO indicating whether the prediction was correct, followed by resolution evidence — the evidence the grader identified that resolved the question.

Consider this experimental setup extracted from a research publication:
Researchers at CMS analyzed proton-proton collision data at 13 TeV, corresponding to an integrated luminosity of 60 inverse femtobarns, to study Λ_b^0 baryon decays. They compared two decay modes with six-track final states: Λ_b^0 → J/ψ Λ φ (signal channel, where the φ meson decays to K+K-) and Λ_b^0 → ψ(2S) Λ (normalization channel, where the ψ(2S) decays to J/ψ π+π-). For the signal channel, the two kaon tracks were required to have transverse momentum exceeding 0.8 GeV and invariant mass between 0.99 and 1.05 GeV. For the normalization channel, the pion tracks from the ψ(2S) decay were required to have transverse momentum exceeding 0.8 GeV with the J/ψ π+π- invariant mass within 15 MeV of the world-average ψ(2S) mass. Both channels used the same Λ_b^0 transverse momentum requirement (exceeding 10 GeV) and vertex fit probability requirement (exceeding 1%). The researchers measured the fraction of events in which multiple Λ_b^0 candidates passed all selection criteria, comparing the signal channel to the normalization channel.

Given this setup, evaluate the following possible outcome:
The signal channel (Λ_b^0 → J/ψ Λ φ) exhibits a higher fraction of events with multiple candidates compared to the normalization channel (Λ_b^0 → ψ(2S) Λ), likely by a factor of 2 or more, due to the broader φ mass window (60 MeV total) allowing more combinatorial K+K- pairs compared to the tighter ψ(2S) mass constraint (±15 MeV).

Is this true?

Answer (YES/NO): YES